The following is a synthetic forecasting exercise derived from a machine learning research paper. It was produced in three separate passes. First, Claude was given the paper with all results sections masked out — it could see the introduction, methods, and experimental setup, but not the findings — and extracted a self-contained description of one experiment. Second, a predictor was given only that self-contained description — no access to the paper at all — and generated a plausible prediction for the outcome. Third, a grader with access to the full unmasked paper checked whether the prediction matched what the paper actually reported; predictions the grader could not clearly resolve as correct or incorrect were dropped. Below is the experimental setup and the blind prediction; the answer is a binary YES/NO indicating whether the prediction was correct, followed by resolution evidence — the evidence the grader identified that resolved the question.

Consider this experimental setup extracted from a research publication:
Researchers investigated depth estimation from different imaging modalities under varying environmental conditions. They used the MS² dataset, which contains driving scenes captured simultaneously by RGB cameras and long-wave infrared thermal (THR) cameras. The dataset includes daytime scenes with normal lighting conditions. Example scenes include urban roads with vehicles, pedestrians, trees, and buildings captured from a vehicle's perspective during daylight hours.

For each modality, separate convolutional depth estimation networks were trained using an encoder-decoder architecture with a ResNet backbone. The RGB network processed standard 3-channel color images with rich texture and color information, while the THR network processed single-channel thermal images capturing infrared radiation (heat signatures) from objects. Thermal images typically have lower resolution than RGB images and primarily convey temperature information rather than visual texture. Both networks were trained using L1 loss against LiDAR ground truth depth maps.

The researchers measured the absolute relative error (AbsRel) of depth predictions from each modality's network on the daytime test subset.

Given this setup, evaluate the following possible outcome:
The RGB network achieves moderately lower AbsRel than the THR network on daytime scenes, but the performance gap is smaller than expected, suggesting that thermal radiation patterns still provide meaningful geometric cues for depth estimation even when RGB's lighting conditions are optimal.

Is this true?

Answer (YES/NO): YES